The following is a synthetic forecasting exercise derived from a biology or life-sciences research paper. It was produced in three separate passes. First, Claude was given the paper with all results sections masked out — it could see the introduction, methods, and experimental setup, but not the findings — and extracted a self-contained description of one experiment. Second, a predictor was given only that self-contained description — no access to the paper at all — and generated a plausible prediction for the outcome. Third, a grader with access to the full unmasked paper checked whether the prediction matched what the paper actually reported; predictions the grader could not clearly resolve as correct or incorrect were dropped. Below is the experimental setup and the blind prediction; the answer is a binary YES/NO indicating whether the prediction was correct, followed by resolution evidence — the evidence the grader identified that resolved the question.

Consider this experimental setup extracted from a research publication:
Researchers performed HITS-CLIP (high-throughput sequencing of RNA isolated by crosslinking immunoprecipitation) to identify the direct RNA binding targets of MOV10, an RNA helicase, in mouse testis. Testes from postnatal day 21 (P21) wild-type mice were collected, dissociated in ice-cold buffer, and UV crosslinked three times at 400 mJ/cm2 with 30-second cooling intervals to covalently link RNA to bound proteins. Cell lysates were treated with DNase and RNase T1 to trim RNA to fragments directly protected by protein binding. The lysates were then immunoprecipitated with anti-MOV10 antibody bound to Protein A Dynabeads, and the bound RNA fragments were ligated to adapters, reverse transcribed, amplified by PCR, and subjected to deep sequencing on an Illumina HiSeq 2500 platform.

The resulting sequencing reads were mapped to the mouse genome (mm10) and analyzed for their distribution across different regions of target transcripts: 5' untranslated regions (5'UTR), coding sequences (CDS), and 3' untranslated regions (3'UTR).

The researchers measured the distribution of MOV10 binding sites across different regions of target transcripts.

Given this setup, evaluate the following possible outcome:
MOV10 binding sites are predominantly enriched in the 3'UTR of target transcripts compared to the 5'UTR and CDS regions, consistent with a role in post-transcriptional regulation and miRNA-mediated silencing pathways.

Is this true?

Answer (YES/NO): YES